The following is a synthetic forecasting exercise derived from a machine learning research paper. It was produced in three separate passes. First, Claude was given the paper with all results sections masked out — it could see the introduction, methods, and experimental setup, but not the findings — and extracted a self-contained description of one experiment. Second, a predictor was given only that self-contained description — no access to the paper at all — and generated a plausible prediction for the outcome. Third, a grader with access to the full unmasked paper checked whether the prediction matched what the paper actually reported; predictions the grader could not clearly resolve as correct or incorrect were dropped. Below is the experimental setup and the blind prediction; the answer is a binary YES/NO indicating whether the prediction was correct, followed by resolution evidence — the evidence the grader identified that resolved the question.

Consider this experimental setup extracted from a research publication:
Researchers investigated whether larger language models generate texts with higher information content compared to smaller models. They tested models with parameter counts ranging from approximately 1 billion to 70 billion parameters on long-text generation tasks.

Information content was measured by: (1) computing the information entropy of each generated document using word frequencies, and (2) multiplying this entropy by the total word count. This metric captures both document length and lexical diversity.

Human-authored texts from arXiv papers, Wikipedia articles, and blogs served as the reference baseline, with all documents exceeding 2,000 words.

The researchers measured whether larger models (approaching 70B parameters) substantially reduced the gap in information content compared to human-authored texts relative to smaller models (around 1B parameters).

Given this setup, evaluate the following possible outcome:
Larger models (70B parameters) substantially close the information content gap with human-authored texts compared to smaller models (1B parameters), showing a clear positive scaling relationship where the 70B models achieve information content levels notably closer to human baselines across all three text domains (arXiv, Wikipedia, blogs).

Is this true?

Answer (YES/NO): NO